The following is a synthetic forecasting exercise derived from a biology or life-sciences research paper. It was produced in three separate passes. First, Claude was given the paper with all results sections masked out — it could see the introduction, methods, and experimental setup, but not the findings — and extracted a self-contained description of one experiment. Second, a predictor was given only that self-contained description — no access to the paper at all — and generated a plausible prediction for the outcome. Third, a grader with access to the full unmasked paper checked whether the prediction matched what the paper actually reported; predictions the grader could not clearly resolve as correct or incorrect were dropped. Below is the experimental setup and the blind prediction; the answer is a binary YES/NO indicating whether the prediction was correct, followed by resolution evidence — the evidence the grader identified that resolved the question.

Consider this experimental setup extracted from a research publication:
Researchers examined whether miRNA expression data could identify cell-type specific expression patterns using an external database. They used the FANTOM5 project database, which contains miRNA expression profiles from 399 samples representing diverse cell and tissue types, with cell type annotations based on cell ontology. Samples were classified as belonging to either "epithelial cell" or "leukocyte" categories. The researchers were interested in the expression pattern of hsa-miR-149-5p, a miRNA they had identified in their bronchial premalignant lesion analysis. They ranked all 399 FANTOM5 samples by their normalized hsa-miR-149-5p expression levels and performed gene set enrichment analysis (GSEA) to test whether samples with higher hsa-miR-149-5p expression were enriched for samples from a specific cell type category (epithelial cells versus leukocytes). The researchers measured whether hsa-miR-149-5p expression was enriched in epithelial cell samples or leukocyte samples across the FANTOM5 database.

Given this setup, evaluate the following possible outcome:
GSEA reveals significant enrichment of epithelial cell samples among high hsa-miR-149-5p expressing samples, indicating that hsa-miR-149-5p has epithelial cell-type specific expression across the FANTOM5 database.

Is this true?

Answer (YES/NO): YES